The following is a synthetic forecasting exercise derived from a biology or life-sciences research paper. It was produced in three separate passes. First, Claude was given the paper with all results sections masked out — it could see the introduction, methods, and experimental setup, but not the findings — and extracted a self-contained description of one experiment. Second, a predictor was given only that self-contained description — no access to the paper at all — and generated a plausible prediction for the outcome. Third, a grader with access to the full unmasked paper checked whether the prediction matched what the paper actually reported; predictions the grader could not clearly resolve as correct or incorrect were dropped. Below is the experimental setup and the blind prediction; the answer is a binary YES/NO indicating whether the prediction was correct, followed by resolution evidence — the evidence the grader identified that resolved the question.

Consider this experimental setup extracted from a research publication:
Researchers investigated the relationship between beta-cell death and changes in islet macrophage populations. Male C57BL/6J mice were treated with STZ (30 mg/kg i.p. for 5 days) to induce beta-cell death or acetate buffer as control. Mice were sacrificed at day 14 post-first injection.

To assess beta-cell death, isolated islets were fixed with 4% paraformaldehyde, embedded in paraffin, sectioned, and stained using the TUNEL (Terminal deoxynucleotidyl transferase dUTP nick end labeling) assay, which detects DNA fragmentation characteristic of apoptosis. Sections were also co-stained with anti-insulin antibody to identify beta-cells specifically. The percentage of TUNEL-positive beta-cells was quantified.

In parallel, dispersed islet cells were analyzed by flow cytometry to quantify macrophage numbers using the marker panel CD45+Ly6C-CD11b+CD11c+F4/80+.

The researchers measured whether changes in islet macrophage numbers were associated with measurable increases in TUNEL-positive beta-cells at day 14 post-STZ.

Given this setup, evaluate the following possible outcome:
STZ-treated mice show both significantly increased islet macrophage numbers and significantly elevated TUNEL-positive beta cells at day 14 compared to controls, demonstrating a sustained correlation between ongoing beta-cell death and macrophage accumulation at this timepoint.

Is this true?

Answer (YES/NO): YES